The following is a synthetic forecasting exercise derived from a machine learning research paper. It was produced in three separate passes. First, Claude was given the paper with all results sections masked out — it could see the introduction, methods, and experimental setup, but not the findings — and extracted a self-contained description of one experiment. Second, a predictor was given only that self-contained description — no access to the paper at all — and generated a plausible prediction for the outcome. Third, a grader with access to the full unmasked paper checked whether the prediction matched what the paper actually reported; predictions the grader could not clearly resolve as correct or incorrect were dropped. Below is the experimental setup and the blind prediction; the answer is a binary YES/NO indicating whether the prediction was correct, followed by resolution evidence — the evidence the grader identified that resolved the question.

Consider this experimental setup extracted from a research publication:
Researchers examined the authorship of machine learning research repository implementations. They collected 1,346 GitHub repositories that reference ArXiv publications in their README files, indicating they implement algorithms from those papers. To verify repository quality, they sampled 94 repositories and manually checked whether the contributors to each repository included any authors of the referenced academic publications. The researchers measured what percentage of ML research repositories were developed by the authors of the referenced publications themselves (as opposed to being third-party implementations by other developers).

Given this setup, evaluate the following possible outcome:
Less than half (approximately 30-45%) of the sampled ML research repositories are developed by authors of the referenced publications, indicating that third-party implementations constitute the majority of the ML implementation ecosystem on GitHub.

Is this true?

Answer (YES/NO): YES